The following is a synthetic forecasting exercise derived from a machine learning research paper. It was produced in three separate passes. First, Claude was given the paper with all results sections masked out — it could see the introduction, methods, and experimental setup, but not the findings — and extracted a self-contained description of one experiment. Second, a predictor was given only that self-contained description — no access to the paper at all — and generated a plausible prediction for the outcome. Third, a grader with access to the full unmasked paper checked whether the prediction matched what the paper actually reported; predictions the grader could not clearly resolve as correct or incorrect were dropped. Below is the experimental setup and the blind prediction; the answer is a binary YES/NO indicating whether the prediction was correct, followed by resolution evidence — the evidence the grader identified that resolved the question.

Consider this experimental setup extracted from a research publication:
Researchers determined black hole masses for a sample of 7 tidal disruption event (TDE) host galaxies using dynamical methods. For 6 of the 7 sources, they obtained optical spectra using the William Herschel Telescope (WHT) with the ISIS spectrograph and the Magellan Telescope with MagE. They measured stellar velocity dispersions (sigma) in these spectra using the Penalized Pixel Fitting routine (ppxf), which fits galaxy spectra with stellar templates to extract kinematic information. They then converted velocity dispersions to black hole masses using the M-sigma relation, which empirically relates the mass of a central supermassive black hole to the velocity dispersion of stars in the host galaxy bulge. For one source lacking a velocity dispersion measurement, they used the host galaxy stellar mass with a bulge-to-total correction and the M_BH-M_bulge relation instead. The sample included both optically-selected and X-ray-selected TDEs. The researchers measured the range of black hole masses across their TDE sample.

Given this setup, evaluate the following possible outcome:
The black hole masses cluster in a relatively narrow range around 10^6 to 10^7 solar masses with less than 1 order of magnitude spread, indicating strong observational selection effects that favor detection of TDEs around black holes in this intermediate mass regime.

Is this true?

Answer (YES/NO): NO